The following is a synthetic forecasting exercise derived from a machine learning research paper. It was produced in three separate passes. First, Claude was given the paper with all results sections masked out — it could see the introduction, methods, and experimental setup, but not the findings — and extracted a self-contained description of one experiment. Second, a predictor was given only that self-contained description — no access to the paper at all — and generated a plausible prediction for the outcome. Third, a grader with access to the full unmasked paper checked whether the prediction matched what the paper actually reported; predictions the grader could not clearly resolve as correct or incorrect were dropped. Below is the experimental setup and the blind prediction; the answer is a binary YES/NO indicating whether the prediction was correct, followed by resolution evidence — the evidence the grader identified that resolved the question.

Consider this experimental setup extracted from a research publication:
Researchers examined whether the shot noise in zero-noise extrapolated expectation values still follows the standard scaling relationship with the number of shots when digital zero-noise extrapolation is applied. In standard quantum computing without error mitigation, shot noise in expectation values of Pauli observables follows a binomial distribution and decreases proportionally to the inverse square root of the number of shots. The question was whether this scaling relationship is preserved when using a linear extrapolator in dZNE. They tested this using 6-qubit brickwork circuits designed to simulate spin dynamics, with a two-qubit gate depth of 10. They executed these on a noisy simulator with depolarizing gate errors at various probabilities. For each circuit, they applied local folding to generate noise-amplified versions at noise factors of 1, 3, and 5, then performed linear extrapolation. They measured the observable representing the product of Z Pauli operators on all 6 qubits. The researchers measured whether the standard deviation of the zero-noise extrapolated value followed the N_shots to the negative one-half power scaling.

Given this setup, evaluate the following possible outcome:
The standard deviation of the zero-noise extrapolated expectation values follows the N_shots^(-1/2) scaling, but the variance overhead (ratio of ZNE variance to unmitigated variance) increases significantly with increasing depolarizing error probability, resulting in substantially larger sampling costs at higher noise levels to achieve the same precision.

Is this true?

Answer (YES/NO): YES